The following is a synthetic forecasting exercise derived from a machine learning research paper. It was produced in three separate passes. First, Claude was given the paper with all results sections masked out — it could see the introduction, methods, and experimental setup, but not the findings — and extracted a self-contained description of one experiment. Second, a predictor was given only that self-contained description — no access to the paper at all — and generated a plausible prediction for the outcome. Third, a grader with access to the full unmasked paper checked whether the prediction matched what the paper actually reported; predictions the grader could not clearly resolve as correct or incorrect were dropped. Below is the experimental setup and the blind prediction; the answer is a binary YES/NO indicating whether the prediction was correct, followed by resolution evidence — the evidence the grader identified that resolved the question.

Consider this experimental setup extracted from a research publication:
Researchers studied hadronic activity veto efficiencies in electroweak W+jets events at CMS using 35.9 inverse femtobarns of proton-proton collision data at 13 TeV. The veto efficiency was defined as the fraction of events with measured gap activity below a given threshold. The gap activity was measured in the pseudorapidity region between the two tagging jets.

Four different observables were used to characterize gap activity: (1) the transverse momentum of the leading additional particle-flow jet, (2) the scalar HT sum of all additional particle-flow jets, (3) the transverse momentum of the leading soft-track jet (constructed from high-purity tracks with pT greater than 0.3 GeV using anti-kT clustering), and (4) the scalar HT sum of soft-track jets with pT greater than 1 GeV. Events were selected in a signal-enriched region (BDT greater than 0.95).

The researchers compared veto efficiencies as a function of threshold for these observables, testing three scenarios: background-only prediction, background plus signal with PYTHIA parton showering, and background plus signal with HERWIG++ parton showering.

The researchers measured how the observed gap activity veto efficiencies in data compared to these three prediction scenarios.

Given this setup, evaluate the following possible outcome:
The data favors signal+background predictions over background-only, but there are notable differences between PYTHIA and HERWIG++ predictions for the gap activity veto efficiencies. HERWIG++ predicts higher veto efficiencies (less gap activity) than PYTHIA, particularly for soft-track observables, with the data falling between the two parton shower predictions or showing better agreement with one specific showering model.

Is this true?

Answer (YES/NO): YES